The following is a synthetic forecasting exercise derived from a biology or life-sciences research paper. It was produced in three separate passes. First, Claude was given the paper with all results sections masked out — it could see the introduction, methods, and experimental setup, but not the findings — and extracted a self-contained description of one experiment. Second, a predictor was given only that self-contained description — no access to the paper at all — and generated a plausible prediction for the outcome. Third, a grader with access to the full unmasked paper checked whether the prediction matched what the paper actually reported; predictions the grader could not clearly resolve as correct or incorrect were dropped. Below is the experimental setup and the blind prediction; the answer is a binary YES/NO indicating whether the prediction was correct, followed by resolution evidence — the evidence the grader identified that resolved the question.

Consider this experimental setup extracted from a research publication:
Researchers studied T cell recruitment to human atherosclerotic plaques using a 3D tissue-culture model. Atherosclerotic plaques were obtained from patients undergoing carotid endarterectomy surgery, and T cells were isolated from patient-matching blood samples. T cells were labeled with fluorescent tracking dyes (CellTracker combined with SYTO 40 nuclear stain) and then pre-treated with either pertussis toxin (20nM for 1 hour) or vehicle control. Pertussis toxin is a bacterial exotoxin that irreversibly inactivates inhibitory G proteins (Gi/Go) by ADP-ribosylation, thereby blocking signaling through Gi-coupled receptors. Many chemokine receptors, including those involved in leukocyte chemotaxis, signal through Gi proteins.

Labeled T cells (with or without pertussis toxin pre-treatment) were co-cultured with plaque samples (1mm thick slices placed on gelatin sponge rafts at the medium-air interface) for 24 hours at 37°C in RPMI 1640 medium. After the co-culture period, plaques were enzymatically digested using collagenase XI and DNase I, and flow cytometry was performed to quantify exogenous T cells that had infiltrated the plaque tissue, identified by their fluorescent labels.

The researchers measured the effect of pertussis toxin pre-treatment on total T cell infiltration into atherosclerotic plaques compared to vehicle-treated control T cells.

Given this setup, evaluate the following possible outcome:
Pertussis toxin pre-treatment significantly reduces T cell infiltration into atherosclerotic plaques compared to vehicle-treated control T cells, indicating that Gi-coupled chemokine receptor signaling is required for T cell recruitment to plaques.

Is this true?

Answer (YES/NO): YES